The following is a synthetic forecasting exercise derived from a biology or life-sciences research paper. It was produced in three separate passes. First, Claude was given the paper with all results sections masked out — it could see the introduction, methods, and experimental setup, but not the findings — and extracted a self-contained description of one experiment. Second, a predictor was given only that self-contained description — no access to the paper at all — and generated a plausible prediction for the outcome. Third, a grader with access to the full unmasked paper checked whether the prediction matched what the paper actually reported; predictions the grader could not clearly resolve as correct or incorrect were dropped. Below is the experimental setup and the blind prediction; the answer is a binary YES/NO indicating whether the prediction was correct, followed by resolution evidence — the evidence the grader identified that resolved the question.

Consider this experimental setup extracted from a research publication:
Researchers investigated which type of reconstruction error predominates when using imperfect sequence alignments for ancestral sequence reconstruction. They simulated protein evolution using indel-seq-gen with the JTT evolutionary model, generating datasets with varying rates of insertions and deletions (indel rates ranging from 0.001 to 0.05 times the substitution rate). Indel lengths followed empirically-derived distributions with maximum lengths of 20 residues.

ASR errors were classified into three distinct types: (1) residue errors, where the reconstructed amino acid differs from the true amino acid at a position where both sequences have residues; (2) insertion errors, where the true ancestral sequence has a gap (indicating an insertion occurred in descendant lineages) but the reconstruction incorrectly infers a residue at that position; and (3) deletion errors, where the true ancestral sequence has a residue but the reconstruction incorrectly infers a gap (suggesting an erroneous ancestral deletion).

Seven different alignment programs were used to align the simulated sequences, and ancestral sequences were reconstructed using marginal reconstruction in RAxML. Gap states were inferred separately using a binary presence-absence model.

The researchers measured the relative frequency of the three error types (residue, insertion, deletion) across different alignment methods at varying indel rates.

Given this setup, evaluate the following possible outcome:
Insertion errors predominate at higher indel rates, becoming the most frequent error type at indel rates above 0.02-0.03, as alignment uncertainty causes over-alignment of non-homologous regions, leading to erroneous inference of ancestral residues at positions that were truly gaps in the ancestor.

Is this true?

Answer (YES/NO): NO